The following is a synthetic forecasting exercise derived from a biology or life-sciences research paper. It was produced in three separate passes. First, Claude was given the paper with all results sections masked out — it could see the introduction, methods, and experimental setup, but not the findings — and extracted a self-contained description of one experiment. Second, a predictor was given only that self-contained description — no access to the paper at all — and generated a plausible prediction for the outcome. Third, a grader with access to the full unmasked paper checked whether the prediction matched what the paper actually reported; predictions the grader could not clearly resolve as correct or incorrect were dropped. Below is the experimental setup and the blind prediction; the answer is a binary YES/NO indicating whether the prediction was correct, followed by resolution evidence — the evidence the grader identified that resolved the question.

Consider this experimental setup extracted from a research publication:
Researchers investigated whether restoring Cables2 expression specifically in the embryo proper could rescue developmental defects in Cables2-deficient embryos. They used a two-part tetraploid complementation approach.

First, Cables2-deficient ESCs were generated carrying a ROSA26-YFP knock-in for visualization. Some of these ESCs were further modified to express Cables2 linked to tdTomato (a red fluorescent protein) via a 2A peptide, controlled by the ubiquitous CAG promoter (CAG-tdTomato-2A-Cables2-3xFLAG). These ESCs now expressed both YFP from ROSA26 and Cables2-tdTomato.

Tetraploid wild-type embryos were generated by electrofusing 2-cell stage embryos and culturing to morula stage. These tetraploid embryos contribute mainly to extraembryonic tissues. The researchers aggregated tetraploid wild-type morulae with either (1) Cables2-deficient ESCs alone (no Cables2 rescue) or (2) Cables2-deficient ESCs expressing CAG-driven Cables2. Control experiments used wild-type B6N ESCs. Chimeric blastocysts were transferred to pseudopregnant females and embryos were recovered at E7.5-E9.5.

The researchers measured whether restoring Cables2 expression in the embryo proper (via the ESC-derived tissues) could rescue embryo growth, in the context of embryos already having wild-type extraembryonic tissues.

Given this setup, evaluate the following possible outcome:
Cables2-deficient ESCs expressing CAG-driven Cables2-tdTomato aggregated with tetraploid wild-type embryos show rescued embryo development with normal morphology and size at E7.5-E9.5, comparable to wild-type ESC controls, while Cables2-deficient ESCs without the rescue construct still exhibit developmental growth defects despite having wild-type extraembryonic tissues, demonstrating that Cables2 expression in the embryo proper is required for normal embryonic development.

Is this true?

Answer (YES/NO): YES